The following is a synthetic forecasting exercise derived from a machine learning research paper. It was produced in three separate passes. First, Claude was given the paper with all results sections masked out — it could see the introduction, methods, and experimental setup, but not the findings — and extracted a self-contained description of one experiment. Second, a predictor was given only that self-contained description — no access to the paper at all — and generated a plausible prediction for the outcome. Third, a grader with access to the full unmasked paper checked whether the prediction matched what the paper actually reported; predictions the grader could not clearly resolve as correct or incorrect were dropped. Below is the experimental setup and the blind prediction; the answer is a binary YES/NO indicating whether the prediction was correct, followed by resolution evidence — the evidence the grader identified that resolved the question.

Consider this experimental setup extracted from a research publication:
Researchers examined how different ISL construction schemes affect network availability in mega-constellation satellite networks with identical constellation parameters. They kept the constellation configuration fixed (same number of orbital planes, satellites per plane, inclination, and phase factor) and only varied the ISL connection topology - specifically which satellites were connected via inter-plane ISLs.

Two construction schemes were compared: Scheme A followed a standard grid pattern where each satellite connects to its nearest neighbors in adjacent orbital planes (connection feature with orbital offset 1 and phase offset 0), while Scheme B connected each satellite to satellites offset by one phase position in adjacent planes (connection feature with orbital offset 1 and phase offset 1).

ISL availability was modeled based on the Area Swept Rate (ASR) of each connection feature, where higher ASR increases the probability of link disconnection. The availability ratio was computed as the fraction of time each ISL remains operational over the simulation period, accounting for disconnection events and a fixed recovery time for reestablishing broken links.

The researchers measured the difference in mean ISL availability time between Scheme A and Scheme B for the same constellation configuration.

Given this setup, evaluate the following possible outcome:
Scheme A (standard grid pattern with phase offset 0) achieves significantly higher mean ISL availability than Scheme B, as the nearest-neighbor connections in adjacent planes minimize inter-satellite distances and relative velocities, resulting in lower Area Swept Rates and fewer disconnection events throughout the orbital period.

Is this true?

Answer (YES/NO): NO